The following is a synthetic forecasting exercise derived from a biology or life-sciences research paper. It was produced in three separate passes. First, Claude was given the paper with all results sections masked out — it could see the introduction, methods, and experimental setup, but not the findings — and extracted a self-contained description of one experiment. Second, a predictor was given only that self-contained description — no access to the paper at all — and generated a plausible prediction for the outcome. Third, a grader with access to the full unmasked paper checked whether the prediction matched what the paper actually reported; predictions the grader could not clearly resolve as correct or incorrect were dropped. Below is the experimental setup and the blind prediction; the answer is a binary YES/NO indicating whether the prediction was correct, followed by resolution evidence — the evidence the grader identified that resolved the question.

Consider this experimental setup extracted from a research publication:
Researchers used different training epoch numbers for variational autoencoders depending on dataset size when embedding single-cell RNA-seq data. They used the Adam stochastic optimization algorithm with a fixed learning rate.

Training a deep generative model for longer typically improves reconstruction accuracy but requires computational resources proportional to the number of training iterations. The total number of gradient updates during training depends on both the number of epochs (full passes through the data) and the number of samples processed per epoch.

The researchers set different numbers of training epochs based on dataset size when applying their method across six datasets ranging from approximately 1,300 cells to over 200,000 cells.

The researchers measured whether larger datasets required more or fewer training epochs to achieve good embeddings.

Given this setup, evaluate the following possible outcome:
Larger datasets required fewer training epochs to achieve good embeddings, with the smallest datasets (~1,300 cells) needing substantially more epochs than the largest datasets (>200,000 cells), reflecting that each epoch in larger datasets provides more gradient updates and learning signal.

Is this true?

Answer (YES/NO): YES